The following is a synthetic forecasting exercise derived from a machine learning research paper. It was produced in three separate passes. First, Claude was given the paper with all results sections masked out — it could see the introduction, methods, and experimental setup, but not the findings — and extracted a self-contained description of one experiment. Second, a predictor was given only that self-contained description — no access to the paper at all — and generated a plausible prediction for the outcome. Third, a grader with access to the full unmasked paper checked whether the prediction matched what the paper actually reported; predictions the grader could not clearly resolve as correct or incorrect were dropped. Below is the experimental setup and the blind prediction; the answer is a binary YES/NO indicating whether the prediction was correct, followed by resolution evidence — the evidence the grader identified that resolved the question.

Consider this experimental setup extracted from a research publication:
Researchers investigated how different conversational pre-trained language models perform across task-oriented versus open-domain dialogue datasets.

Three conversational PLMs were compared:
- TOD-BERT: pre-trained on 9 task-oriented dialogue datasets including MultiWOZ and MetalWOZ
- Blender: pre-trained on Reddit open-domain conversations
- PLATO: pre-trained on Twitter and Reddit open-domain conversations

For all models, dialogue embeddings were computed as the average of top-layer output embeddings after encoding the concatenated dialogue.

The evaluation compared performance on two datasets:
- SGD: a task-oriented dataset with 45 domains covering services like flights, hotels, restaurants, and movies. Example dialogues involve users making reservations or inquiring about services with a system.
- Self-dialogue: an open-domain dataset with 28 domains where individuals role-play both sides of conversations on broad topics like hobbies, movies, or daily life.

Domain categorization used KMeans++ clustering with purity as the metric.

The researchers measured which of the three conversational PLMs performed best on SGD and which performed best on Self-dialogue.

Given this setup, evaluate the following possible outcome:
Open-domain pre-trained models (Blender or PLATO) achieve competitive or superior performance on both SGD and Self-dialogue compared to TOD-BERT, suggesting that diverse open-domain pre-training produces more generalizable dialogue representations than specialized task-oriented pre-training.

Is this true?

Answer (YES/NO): YES